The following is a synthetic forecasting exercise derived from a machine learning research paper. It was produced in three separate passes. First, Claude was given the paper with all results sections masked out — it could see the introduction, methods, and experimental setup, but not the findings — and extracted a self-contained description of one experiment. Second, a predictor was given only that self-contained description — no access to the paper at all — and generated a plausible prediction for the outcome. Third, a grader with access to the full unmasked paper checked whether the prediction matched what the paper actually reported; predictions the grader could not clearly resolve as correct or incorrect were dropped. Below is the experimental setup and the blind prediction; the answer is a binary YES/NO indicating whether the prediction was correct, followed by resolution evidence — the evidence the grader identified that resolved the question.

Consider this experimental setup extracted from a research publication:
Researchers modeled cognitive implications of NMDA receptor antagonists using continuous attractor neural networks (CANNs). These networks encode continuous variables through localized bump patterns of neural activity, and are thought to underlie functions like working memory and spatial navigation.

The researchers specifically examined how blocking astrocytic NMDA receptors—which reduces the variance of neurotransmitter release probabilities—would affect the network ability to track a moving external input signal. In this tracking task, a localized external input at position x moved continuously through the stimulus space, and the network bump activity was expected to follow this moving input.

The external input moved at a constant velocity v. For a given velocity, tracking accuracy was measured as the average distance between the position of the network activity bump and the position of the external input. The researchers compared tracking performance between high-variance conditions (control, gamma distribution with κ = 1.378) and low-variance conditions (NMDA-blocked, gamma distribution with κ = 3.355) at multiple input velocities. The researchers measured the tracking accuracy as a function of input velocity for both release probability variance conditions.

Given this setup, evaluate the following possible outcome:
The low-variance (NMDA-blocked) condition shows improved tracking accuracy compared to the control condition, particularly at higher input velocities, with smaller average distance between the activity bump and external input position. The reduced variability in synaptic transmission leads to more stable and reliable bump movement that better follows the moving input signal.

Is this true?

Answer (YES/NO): NO